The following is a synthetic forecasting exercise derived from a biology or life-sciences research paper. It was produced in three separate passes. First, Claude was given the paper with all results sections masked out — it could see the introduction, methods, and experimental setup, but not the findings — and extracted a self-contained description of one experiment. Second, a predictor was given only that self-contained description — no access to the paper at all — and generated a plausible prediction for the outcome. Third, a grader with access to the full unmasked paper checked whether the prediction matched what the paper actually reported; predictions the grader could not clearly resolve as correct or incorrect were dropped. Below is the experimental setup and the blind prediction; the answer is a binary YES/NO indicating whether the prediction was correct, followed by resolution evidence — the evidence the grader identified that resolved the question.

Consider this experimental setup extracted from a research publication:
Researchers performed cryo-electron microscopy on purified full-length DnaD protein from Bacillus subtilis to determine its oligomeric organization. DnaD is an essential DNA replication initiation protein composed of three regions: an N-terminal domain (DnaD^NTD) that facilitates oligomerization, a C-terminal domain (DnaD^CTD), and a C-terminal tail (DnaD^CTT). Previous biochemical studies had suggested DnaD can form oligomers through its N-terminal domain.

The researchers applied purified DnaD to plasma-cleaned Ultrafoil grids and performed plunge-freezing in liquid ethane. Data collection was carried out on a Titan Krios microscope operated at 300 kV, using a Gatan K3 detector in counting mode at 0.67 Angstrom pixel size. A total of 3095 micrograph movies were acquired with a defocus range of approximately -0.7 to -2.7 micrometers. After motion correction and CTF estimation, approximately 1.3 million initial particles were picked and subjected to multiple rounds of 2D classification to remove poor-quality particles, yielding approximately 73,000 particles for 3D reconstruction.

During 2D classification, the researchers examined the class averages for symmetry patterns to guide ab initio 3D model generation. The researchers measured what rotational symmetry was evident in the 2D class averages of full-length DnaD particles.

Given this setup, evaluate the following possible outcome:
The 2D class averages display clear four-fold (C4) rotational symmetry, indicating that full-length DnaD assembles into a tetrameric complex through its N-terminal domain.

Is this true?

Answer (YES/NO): NO